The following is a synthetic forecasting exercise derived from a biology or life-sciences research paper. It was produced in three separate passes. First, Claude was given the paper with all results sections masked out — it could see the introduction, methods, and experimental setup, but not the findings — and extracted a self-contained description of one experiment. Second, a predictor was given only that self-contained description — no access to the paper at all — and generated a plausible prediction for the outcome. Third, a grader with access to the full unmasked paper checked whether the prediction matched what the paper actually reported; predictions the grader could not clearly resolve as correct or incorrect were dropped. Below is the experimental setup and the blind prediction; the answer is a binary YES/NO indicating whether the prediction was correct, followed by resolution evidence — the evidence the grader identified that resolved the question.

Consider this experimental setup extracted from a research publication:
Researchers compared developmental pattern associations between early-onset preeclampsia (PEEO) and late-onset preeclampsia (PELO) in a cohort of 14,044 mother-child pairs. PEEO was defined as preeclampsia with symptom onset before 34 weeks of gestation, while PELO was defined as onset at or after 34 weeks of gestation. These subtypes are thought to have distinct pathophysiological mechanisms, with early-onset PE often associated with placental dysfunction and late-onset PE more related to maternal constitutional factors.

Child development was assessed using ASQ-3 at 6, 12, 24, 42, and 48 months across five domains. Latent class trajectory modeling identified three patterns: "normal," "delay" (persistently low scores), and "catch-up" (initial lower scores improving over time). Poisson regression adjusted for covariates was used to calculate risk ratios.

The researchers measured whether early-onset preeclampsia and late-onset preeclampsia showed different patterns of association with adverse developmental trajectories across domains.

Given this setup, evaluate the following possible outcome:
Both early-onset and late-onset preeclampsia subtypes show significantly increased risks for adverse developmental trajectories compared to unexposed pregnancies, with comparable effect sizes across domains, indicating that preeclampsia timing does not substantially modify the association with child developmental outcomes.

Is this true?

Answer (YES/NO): NO